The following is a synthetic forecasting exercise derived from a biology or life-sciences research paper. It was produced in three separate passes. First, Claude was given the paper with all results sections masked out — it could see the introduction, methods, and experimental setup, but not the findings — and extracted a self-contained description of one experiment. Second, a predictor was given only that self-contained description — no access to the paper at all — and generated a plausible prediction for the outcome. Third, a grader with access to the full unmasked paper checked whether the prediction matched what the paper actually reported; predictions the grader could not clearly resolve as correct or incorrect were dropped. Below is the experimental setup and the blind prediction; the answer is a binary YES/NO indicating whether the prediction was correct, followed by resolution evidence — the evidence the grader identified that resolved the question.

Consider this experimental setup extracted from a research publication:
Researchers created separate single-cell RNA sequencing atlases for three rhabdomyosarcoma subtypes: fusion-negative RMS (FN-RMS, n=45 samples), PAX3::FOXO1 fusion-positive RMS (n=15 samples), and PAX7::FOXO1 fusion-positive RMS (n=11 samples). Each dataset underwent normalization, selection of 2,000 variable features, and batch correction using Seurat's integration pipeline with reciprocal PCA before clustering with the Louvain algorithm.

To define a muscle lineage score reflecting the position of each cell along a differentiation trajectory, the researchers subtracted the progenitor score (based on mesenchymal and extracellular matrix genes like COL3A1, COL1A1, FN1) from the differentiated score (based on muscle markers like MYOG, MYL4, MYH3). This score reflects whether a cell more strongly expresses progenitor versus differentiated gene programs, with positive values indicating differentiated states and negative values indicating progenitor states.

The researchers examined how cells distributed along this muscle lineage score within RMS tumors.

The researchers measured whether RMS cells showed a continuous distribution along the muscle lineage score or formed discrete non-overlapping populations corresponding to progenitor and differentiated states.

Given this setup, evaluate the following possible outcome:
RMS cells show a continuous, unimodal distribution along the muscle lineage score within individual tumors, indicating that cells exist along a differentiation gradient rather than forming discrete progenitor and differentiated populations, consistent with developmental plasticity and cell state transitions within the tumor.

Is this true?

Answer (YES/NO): YES